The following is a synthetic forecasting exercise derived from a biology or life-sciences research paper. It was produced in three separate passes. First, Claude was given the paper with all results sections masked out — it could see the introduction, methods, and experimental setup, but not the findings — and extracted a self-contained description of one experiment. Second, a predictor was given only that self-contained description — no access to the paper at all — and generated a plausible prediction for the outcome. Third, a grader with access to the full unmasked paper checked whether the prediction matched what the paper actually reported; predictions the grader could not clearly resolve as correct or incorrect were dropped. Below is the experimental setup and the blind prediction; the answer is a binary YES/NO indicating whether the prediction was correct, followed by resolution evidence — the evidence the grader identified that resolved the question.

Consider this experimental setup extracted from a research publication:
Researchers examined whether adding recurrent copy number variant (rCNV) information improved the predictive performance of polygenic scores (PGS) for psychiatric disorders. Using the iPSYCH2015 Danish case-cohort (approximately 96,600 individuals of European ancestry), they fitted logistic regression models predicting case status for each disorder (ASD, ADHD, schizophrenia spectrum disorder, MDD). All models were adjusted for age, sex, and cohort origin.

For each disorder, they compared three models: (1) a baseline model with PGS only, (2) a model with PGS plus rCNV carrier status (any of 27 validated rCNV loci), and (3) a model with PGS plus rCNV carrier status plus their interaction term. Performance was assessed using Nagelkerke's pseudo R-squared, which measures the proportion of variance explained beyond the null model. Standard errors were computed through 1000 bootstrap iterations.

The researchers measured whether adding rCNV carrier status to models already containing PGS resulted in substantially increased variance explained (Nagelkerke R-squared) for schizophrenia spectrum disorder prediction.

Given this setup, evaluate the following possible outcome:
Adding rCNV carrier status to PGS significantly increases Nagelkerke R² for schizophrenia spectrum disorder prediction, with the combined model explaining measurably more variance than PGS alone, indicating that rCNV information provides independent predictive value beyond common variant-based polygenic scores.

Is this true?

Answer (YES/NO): YES